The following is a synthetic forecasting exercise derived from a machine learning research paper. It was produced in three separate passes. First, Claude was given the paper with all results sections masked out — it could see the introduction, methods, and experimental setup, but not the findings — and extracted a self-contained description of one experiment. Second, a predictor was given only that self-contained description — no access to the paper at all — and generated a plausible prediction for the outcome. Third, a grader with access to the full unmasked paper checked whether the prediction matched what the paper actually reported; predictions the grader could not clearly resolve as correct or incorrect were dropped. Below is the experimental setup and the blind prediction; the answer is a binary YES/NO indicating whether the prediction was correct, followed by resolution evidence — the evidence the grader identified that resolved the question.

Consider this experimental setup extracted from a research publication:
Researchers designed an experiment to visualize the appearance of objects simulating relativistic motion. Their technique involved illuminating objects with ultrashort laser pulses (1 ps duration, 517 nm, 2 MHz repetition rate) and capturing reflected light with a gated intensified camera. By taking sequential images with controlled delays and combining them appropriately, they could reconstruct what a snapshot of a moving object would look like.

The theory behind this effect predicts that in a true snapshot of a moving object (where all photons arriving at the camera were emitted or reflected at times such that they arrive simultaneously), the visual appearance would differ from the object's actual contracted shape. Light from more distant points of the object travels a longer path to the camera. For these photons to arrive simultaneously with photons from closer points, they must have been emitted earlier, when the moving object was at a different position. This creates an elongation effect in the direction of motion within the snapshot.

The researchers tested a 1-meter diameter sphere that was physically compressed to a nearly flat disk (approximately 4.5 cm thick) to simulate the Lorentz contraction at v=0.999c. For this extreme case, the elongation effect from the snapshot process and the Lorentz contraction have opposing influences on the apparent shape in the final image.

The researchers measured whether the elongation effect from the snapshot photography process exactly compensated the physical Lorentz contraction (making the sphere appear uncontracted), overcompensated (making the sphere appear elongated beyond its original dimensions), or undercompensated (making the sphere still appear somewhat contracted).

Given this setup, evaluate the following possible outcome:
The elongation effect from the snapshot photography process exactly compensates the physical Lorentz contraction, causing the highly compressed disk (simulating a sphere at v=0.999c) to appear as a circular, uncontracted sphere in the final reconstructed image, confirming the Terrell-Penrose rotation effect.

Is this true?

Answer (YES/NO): NO